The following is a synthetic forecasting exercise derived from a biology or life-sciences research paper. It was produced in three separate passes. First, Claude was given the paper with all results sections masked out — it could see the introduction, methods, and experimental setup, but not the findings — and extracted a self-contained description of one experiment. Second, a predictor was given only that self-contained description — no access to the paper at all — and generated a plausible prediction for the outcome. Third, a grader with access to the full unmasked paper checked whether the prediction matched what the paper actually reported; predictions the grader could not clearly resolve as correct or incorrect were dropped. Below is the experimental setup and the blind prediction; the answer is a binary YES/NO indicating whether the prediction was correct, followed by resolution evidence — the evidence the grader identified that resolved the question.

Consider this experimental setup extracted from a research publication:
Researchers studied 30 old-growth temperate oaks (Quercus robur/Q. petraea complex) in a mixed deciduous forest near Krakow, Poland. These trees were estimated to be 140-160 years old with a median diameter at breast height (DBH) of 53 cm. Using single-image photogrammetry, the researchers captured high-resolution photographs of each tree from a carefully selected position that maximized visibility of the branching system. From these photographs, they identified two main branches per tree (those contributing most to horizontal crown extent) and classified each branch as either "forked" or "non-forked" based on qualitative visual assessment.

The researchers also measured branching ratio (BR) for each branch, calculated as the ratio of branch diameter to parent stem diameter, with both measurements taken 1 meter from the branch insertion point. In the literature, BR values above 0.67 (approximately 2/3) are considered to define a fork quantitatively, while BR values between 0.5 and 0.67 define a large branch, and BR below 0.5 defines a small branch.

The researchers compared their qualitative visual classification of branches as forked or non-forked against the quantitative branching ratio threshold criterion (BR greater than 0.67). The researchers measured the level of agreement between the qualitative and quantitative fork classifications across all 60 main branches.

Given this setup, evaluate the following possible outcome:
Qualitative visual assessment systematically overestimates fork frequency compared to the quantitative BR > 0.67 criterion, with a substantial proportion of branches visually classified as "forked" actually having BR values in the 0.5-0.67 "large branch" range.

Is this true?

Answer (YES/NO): NO